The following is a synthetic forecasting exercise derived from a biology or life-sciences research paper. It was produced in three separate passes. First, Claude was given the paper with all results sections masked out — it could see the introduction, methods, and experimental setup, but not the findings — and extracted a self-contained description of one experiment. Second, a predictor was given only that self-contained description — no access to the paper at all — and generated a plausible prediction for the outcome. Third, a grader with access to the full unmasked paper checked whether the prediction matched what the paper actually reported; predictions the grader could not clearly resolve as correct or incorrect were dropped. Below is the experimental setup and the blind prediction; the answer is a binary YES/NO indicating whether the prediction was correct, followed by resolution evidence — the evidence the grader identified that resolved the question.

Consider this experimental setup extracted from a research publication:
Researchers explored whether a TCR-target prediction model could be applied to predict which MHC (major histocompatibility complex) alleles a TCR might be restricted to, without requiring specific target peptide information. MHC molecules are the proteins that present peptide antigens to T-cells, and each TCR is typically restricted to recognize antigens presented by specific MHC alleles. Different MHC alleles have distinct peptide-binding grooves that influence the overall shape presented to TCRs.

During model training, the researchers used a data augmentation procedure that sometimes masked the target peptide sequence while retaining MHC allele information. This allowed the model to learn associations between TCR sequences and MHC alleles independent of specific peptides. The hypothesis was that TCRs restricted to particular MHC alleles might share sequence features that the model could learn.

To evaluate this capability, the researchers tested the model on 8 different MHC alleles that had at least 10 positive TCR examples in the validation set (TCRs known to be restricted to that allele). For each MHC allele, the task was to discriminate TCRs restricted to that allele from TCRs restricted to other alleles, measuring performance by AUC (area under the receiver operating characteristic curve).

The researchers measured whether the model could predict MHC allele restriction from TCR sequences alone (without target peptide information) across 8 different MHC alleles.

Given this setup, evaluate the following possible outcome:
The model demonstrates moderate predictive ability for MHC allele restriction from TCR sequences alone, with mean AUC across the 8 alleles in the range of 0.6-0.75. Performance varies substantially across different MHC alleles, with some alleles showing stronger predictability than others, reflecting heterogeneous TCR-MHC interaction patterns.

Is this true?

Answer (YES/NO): NO